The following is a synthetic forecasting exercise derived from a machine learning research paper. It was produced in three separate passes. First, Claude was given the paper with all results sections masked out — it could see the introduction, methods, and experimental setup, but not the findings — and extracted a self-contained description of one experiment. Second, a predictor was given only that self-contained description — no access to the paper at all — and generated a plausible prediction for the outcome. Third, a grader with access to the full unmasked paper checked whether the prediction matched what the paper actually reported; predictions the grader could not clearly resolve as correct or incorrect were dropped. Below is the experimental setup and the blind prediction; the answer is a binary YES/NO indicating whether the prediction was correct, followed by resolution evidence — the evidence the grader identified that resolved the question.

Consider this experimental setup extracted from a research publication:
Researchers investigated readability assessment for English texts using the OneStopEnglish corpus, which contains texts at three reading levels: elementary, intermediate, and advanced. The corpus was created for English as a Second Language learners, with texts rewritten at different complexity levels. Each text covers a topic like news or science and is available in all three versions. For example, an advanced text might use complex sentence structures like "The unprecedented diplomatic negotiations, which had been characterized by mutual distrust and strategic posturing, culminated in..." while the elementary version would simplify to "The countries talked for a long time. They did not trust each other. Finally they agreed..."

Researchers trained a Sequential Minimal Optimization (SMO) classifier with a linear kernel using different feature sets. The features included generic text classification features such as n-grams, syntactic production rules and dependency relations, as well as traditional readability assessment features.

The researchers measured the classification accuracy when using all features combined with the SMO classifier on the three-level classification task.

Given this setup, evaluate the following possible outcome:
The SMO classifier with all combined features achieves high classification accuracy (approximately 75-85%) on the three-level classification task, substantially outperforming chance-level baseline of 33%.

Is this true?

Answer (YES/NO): NO